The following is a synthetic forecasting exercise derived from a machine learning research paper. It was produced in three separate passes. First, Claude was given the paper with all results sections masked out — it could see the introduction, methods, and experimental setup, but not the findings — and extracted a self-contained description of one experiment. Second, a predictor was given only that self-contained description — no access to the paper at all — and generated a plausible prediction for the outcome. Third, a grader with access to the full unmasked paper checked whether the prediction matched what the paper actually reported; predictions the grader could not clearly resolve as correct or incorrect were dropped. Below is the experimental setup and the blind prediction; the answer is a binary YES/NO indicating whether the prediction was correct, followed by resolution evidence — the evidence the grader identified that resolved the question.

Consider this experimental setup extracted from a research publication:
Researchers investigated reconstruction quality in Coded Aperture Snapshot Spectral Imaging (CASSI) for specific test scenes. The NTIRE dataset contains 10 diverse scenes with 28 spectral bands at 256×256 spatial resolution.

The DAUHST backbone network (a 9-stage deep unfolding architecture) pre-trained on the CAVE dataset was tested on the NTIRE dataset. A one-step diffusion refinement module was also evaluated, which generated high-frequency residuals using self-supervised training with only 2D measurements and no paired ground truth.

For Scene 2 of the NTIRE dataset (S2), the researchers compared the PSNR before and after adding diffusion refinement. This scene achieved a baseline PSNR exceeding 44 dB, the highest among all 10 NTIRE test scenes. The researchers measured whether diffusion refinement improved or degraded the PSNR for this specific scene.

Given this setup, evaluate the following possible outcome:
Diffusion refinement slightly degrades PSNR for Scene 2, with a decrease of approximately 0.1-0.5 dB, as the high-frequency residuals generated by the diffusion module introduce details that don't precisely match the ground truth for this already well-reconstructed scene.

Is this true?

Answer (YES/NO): YES